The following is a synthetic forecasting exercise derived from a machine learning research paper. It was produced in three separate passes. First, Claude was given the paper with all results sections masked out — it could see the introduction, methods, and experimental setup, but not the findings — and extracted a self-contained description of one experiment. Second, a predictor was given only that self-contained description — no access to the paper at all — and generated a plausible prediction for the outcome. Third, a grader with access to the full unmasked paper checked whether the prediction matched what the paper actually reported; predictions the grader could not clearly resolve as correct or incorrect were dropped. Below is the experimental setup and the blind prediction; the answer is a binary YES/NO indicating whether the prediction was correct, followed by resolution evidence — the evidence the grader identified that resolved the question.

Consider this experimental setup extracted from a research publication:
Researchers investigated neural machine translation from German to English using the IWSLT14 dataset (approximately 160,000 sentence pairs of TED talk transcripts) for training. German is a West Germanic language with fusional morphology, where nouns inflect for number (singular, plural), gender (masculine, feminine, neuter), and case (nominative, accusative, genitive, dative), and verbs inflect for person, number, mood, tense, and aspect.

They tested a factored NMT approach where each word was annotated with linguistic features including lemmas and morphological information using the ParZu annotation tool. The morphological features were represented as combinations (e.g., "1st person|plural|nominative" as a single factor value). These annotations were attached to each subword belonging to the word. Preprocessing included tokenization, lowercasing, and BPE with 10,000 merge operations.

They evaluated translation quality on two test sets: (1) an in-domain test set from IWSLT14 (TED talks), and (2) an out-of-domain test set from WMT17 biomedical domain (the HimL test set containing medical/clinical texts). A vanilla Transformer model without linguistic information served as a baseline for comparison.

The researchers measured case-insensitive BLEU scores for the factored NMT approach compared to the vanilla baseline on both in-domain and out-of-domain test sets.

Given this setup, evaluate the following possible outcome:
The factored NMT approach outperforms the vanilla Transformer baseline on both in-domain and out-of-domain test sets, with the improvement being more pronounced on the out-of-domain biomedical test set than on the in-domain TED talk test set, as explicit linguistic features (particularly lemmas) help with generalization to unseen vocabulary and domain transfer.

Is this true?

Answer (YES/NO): NO